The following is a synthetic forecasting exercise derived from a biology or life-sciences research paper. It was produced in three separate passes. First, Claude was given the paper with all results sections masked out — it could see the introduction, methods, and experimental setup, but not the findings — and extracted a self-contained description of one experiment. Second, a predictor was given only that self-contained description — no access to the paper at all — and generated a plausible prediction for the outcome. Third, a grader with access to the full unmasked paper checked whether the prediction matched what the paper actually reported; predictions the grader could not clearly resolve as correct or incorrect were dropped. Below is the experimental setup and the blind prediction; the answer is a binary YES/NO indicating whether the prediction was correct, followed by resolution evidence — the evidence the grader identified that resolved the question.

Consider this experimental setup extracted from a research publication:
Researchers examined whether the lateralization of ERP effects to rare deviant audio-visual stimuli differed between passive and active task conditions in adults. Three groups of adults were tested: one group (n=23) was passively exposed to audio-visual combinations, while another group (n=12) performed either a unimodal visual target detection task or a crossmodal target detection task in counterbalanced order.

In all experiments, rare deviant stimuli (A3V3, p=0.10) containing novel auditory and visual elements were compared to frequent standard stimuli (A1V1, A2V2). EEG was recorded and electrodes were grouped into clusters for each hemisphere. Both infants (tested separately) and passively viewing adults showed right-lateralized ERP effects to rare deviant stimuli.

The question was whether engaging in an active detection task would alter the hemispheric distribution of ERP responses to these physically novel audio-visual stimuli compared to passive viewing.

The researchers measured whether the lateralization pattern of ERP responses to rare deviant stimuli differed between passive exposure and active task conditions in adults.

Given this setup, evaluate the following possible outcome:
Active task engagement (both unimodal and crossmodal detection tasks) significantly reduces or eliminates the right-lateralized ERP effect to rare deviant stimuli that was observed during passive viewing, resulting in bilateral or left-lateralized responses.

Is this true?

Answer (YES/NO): YES